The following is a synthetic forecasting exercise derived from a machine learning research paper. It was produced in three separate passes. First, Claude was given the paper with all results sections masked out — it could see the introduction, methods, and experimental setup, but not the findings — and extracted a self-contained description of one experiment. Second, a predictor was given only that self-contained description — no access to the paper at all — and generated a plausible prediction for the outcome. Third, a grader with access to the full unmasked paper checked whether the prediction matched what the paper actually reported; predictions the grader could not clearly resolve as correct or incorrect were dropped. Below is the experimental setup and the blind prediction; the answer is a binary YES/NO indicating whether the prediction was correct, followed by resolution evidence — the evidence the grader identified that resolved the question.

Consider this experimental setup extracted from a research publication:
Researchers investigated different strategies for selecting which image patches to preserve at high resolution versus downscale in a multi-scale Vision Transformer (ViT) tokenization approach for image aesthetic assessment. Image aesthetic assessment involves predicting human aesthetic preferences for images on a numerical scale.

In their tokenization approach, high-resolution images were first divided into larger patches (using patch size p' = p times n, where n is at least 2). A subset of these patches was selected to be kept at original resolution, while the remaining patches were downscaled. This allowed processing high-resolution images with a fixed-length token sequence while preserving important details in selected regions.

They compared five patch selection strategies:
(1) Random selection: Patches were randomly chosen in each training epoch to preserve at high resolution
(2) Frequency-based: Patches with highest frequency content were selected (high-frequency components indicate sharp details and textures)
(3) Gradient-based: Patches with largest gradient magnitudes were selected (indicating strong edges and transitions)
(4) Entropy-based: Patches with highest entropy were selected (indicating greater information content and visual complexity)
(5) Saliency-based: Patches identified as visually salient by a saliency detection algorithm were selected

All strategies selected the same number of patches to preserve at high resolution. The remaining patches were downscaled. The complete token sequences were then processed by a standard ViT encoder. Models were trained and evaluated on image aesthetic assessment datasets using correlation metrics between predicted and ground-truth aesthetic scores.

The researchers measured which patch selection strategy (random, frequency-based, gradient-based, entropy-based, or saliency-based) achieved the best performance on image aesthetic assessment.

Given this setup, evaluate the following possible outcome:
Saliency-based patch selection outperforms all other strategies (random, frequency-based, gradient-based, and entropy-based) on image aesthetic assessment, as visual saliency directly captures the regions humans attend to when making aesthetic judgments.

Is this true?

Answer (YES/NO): NO